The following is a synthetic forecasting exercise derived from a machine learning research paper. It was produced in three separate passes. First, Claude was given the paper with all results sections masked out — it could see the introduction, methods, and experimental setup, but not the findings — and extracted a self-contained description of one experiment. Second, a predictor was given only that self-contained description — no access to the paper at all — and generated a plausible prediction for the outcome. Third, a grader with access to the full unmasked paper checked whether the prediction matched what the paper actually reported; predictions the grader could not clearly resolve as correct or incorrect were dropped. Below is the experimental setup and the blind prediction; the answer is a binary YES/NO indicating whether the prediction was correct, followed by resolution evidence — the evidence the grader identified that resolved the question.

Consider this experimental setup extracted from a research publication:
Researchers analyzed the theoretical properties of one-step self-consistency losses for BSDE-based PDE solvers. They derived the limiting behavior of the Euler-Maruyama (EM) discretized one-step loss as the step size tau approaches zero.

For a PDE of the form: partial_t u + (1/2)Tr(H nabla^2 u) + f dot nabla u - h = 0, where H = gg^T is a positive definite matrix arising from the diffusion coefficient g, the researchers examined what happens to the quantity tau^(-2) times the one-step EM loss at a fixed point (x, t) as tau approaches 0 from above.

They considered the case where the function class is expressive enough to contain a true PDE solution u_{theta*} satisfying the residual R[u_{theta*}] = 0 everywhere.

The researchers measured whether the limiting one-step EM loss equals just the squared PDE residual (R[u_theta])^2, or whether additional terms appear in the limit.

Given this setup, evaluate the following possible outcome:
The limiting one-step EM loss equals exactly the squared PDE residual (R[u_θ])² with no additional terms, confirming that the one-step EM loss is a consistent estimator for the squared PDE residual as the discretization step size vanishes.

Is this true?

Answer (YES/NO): NO